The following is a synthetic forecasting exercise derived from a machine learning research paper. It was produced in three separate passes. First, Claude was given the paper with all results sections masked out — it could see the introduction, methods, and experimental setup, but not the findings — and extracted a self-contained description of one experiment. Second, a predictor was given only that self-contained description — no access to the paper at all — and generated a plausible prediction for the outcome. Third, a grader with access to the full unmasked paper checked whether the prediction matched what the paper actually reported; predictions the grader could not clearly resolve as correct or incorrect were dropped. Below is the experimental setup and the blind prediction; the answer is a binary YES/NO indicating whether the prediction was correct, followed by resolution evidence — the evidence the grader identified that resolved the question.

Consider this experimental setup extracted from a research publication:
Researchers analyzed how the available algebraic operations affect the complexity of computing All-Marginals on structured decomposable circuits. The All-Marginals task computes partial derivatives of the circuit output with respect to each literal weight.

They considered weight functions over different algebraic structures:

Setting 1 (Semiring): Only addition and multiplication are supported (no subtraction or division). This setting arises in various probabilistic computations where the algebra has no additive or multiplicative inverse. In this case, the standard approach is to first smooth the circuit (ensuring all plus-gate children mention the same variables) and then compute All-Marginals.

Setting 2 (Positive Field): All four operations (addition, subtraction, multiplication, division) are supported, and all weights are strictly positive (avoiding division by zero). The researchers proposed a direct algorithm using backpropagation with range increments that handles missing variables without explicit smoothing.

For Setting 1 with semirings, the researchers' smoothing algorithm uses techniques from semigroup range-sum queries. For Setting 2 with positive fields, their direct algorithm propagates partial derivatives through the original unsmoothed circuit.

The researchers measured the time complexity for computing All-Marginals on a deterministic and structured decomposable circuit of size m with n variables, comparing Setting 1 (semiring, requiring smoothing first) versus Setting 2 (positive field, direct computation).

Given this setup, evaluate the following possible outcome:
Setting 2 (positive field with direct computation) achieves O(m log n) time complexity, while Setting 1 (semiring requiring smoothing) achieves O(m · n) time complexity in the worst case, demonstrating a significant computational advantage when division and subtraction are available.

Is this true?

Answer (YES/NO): NO